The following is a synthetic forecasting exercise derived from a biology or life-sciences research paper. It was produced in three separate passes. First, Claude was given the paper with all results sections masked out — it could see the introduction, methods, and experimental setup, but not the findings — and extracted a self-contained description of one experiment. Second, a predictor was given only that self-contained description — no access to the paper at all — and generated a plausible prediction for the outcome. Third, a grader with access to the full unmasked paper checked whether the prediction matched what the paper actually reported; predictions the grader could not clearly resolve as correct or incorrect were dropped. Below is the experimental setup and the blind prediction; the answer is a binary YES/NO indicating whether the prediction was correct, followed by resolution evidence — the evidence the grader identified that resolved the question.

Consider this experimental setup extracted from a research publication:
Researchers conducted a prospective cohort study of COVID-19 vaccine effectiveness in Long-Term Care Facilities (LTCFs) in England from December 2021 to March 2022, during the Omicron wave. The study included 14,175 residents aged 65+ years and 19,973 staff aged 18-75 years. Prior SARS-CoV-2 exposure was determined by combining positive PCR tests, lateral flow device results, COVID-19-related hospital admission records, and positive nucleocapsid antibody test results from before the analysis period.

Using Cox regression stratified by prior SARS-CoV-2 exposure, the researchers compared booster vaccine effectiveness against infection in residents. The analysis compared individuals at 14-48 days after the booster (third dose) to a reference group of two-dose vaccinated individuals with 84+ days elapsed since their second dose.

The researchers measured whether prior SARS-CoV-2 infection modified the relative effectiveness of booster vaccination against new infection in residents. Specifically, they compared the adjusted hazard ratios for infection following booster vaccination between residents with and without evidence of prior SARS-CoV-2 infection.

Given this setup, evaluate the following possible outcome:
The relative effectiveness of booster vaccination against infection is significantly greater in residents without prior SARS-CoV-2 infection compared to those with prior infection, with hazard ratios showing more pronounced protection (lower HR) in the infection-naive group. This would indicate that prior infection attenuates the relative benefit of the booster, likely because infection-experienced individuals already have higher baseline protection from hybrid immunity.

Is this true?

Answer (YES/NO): NO